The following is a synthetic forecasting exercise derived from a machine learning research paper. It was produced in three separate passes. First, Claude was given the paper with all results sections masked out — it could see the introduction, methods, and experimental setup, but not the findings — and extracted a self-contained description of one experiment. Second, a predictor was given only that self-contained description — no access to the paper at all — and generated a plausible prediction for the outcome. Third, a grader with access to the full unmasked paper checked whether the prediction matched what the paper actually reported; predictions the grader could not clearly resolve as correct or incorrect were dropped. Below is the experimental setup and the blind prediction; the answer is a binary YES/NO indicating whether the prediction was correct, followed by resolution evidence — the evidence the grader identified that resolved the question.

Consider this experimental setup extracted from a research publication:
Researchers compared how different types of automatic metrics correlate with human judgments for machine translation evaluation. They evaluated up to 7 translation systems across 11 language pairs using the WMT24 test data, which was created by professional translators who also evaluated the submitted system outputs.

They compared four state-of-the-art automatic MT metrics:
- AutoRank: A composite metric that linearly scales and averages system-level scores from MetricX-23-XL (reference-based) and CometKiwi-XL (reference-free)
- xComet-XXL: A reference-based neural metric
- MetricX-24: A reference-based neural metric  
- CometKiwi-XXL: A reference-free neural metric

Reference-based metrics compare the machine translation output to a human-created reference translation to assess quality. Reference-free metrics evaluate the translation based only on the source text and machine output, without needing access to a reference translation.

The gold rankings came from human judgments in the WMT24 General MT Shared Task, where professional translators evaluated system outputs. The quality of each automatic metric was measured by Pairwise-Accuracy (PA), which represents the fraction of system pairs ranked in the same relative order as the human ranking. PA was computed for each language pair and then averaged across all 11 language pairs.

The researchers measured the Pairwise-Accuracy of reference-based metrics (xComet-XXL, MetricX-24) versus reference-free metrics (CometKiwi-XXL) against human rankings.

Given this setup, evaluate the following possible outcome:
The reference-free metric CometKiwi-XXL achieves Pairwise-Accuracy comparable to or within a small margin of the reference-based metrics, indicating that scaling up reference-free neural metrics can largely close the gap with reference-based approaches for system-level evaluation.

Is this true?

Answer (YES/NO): YES